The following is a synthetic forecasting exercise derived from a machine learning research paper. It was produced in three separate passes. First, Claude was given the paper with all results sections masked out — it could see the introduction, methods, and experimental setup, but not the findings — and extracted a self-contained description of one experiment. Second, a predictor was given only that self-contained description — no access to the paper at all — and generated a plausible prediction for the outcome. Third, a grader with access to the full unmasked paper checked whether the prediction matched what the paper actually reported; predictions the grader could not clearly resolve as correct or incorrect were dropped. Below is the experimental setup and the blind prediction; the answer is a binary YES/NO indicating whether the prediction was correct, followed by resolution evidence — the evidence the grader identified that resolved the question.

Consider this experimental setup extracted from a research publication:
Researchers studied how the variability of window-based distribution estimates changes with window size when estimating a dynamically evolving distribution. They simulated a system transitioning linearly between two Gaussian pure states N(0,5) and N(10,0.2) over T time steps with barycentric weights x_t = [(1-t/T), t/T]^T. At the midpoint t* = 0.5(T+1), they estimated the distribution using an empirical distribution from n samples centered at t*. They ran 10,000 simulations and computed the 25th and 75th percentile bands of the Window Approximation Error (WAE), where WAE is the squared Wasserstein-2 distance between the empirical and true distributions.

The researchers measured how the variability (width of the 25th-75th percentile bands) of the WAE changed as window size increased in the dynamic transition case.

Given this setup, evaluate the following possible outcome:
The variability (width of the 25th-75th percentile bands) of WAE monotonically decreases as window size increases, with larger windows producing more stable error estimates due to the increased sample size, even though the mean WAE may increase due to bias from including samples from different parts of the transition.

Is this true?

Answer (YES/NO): NO